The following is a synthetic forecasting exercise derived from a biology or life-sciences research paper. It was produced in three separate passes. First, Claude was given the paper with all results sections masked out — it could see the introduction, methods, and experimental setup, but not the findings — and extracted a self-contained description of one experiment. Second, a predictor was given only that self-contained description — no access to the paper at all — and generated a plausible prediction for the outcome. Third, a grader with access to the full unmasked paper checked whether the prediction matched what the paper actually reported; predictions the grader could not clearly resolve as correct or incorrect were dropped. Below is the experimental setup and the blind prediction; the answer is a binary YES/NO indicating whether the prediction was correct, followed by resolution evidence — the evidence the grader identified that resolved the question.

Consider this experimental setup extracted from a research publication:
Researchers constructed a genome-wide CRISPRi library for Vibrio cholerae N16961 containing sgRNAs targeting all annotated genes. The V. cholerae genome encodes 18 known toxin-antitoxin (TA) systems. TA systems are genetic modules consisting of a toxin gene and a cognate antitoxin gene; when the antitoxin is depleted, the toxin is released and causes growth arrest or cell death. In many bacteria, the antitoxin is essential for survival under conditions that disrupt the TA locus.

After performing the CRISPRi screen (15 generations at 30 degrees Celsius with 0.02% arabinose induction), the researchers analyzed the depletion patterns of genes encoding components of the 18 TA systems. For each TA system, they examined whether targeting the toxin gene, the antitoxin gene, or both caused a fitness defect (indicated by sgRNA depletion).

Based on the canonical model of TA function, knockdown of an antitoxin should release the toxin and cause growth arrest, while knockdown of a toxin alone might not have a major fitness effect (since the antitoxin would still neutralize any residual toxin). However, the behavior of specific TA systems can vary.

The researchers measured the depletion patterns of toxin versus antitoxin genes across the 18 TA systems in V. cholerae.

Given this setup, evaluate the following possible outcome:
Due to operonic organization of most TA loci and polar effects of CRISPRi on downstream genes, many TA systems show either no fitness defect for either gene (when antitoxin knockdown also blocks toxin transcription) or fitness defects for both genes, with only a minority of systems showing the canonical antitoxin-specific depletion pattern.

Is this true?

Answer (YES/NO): NO